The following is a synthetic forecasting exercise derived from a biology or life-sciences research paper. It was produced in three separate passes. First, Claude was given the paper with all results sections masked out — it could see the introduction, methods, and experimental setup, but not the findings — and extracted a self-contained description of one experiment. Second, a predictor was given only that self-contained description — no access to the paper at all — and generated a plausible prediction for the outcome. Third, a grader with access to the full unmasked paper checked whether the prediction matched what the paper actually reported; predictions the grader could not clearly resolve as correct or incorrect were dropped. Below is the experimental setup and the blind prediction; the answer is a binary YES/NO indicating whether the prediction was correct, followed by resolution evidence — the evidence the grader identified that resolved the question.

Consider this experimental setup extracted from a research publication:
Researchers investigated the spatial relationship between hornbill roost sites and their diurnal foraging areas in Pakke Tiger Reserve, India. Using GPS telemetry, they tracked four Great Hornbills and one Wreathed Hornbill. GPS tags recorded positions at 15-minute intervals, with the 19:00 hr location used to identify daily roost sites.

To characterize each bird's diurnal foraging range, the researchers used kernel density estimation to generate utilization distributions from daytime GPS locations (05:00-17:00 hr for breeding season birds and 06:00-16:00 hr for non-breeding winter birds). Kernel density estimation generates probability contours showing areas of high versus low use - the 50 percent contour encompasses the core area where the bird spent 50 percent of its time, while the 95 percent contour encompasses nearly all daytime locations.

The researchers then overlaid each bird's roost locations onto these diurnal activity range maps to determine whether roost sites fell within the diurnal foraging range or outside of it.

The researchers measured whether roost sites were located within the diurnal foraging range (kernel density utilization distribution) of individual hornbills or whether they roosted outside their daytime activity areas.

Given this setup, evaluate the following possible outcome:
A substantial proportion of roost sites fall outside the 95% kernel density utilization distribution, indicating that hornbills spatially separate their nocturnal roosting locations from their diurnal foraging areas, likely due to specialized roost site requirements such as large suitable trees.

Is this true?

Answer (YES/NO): NO